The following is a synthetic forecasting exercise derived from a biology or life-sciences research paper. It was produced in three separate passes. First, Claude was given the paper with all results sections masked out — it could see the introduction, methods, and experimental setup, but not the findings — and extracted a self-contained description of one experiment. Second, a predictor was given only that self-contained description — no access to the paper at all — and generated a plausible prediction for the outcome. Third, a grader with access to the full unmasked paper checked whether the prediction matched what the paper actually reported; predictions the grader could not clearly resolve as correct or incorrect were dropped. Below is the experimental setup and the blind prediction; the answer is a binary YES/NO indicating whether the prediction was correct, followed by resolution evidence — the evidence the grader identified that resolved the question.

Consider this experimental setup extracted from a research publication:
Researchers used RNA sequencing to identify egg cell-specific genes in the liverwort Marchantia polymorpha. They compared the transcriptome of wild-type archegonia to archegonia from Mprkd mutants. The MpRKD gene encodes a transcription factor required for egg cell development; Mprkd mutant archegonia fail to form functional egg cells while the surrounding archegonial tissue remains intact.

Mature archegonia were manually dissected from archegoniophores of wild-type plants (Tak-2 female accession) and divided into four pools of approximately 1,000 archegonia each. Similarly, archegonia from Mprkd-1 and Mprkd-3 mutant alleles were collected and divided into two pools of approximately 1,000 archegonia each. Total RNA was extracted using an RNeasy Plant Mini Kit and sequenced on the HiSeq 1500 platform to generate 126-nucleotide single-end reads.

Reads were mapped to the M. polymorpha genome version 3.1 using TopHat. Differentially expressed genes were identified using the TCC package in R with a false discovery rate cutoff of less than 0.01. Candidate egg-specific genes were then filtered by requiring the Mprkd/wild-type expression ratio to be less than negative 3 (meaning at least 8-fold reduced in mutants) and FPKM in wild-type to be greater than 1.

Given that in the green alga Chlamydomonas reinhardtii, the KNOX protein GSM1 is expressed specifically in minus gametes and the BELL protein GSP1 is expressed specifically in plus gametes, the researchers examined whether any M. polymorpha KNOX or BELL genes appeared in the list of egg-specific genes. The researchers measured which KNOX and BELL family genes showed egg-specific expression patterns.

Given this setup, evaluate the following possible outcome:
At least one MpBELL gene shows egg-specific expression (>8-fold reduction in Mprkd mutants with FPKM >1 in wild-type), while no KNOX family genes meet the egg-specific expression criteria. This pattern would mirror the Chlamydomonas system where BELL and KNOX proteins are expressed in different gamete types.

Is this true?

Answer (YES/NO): NO